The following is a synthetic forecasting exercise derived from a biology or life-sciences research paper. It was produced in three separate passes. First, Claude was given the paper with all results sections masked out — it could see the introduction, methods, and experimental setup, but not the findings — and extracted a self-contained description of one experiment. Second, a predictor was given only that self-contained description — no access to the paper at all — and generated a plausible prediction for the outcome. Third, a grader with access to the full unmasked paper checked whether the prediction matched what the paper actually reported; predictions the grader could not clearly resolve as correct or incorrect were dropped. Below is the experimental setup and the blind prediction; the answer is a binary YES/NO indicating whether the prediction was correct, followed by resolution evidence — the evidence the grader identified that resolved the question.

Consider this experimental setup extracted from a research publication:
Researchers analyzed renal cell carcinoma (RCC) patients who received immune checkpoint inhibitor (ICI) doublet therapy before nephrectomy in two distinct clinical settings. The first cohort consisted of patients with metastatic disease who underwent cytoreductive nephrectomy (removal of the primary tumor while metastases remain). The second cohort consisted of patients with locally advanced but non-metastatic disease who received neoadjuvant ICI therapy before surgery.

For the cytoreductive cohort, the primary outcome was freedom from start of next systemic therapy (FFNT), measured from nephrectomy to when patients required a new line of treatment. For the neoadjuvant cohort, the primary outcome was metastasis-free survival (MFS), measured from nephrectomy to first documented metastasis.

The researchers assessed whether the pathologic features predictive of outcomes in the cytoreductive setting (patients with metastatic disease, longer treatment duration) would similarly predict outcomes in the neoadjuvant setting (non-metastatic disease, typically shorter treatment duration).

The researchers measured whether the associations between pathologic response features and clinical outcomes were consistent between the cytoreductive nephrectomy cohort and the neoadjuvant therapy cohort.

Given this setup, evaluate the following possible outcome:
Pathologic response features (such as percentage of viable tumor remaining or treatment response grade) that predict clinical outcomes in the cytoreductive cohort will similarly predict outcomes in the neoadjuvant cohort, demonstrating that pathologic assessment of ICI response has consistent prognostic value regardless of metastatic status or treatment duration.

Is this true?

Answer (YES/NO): NO